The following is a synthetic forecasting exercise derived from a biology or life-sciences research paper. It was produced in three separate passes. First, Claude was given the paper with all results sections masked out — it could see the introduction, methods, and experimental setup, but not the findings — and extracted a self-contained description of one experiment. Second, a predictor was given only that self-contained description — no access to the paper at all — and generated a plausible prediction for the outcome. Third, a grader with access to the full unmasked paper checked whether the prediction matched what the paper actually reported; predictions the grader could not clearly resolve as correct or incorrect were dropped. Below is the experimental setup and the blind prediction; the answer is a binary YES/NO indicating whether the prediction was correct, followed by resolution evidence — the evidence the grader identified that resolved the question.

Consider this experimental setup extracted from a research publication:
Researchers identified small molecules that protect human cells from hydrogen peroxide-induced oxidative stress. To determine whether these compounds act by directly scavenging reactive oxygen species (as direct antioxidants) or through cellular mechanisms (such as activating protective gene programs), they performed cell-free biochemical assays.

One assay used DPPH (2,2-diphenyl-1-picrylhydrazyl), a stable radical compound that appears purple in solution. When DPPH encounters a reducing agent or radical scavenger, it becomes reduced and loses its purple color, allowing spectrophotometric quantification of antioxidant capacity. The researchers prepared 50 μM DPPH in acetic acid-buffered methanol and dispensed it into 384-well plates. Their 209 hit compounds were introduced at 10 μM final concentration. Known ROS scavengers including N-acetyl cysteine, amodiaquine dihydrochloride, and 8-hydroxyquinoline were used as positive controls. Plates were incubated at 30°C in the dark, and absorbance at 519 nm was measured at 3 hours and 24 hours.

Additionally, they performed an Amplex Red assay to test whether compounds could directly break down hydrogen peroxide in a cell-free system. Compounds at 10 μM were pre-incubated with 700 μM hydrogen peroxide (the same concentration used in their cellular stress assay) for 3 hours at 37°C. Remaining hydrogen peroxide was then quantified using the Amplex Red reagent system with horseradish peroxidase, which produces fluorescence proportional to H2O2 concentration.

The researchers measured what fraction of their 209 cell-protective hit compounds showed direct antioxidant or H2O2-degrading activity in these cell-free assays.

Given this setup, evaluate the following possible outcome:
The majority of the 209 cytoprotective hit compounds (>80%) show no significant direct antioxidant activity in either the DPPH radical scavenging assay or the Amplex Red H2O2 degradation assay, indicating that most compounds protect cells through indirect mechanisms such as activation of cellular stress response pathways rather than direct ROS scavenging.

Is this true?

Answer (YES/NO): NO